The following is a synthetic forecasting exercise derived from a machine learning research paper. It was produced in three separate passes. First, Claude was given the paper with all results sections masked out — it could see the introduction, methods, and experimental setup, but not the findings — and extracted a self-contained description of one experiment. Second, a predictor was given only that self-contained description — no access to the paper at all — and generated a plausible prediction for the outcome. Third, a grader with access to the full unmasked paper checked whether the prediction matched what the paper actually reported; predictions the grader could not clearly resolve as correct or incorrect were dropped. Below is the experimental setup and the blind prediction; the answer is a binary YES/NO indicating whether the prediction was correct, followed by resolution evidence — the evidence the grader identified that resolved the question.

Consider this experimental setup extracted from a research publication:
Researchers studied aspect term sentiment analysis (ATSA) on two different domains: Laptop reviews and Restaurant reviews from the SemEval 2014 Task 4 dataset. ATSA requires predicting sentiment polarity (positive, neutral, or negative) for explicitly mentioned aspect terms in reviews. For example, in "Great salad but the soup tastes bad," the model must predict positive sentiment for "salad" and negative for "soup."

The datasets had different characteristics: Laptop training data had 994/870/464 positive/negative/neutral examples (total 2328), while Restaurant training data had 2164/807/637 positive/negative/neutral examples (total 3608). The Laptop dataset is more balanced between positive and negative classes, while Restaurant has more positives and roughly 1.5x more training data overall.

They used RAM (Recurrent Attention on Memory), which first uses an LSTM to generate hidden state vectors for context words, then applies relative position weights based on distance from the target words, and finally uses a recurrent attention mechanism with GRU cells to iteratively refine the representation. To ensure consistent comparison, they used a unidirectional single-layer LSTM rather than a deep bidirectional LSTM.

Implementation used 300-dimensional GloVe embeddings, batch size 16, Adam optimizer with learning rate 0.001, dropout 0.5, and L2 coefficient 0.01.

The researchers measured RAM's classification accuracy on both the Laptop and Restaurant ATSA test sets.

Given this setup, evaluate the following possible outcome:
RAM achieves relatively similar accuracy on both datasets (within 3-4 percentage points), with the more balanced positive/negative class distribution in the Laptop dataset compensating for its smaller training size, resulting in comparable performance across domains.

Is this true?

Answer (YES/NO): NO